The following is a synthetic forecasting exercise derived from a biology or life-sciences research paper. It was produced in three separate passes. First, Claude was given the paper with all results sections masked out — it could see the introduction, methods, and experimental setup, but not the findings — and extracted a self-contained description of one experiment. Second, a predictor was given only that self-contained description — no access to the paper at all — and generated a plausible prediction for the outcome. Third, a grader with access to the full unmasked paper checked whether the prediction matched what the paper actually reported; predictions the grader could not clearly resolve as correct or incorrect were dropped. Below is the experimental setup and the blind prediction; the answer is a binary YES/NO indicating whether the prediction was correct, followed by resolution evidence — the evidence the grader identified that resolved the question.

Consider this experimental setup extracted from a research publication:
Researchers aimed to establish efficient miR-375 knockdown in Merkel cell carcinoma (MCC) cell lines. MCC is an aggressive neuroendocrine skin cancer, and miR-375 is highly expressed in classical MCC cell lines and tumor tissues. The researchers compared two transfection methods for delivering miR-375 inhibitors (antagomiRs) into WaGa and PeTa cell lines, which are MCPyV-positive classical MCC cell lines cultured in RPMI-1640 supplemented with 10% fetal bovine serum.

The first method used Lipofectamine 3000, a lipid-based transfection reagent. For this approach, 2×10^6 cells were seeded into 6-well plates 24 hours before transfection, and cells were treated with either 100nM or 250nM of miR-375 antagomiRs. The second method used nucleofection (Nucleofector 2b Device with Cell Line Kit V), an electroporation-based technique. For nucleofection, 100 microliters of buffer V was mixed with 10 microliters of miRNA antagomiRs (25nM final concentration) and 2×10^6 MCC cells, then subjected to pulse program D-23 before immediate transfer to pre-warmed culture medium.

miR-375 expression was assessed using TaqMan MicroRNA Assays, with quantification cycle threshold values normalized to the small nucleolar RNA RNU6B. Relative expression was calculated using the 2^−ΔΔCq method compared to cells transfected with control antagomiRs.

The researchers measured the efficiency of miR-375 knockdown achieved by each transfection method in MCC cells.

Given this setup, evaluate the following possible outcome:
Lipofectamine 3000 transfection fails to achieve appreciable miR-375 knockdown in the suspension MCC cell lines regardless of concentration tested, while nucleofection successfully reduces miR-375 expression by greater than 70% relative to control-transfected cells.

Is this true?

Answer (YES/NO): NO